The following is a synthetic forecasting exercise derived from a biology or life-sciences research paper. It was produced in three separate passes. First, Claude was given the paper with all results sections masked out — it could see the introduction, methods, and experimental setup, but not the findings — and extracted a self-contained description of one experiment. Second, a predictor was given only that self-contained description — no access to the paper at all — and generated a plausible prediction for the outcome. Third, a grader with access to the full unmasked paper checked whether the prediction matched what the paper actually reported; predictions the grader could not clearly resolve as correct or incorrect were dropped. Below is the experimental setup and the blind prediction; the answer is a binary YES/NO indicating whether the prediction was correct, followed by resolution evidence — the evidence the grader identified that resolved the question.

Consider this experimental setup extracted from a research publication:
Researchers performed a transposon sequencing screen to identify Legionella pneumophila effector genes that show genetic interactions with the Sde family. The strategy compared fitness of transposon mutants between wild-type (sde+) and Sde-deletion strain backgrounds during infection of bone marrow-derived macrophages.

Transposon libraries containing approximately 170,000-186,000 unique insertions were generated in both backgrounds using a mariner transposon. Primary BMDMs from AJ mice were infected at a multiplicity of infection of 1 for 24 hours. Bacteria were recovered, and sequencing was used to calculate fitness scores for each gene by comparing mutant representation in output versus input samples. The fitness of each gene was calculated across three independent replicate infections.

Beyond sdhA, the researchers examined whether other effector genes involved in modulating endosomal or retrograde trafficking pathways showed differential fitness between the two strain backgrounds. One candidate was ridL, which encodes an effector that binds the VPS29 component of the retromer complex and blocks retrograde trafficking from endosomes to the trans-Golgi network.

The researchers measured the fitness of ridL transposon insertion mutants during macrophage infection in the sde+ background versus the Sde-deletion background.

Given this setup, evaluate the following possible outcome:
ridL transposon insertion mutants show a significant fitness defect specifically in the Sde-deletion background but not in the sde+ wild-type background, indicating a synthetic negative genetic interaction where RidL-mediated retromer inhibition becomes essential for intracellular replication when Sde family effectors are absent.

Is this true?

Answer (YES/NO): YES